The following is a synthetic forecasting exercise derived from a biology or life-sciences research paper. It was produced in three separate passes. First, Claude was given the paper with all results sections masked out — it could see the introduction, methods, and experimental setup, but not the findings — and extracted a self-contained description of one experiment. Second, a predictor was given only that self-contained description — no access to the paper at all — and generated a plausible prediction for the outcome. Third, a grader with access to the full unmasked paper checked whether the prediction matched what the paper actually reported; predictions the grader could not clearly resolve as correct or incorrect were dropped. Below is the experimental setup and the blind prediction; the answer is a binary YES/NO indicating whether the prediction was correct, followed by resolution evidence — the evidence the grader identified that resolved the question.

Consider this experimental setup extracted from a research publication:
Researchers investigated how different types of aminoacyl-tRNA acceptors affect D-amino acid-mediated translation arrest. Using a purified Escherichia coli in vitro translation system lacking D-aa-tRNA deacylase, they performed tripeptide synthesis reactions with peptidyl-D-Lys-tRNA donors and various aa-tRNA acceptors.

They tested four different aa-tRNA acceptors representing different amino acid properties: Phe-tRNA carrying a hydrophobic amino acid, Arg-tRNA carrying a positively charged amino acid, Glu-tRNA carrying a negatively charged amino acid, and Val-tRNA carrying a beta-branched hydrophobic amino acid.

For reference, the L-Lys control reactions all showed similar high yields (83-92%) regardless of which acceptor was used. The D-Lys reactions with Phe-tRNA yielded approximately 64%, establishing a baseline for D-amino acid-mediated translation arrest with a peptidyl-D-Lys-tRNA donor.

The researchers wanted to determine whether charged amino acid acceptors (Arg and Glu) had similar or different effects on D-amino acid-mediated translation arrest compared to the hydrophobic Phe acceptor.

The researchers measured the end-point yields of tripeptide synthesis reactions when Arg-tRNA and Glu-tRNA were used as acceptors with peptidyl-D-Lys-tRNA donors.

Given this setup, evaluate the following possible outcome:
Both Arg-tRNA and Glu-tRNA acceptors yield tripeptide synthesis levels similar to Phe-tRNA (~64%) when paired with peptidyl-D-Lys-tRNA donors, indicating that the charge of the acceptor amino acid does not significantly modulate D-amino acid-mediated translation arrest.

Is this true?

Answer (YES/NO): NO